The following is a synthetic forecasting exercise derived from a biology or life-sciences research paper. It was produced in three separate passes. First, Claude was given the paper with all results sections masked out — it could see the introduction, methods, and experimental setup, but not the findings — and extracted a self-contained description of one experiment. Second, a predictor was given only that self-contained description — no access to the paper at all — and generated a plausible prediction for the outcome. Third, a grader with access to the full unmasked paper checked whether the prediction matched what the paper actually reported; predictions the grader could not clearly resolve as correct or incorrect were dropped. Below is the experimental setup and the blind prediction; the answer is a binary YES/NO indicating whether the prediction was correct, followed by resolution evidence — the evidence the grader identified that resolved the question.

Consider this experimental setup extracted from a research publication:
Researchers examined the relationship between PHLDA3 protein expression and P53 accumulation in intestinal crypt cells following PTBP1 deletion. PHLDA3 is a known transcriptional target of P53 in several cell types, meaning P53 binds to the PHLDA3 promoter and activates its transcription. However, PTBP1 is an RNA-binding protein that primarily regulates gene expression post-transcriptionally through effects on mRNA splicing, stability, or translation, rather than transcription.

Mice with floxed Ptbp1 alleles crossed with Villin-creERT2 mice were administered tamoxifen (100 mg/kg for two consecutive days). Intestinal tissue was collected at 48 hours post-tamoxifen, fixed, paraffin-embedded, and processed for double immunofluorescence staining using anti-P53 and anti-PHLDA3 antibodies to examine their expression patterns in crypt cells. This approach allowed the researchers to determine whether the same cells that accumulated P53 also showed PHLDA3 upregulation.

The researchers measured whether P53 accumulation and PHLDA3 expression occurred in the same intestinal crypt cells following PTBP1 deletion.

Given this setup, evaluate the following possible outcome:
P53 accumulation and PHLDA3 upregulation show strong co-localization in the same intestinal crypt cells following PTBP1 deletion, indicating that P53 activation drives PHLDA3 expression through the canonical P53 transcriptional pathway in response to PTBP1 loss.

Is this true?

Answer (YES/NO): NO